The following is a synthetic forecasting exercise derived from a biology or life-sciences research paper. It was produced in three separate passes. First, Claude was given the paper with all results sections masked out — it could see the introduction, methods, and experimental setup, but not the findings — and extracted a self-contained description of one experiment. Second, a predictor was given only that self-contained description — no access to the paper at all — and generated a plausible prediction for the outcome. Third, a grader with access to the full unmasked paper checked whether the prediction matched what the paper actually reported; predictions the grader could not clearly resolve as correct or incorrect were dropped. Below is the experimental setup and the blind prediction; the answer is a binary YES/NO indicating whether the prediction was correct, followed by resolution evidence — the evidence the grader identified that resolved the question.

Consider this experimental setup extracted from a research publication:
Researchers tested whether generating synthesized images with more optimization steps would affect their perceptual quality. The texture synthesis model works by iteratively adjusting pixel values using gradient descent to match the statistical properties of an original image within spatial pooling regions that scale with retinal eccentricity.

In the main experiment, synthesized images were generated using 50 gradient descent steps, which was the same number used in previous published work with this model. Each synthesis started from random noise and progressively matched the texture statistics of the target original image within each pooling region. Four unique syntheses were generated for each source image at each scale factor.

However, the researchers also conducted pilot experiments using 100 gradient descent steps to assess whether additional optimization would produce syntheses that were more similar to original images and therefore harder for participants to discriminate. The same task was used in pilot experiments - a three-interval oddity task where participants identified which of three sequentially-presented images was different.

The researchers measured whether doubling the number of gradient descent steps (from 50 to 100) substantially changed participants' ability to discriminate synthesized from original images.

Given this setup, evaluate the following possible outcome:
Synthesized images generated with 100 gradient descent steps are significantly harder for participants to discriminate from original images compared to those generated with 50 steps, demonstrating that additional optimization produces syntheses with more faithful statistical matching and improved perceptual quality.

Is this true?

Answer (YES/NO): NO